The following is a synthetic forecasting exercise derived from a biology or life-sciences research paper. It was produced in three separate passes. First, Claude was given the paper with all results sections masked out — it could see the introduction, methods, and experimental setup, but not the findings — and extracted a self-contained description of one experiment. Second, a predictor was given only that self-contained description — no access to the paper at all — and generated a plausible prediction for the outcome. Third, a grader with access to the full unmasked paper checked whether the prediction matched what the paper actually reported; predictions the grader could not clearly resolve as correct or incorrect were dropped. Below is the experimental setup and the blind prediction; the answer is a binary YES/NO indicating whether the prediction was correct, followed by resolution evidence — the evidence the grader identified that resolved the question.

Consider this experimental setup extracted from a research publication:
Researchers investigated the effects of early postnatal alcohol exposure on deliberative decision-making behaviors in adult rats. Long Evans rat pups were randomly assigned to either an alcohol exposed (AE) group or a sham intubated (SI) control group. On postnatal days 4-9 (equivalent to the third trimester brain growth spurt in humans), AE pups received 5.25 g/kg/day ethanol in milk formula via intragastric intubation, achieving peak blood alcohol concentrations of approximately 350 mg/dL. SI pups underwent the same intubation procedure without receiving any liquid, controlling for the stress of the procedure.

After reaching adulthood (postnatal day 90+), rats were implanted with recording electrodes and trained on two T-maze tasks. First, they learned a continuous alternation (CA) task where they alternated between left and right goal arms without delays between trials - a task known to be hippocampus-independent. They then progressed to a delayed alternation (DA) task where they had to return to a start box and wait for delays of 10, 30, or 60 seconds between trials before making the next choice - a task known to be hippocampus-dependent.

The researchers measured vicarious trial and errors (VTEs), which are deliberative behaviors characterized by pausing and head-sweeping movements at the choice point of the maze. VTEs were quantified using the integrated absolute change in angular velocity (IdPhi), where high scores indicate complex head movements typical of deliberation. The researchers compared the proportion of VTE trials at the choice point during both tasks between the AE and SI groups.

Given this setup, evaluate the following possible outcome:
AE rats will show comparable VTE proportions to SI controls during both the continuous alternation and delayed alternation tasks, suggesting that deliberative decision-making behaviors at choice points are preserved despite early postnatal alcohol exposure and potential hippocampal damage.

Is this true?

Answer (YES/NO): NO